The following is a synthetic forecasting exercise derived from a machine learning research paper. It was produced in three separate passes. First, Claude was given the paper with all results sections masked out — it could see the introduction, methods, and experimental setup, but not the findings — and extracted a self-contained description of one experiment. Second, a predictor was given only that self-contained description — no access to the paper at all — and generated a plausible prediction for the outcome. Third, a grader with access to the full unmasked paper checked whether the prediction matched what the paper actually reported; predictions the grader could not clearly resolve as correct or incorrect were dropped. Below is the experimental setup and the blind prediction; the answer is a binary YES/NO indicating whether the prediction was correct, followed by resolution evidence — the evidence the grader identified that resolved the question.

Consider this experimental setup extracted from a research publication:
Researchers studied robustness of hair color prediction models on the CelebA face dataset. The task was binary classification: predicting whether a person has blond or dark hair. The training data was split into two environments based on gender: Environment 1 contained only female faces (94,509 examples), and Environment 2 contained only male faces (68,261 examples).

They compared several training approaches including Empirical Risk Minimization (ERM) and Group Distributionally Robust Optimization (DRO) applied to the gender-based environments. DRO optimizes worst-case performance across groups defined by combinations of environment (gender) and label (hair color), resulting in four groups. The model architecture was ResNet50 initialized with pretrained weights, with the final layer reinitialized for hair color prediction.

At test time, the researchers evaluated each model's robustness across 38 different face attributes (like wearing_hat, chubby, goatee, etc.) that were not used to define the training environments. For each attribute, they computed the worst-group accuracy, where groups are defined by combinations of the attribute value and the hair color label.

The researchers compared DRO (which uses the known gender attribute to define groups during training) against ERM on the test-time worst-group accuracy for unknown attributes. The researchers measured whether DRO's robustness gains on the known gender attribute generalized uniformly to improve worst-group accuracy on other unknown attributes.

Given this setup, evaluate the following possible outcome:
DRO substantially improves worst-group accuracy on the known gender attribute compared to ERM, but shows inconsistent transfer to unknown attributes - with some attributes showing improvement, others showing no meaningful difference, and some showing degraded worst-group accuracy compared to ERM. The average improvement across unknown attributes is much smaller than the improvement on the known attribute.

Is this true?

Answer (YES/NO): NO